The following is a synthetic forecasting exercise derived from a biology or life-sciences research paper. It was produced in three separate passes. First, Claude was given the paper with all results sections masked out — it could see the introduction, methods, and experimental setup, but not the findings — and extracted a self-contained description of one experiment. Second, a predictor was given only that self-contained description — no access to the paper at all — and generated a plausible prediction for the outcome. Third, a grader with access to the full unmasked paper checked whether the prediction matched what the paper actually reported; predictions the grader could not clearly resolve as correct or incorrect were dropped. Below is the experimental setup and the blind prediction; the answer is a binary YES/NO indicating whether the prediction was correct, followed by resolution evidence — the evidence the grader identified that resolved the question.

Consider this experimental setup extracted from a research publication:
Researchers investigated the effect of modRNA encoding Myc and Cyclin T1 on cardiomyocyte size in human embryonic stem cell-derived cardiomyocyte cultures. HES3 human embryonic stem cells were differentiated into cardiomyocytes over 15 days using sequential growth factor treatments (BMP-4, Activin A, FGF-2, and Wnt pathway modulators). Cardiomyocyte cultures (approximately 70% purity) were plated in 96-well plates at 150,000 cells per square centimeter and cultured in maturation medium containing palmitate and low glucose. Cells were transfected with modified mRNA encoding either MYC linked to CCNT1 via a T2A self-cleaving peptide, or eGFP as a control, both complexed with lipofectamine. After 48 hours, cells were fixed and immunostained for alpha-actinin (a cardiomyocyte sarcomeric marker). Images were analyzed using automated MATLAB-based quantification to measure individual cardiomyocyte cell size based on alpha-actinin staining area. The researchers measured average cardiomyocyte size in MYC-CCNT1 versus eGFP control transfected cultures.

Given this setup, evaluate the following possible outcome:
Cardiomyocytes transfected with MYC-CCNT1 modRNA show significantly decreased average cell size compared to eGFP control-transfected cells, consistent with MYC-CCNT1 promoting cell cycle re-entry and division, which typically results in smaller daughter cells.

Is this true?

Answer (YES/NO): YES